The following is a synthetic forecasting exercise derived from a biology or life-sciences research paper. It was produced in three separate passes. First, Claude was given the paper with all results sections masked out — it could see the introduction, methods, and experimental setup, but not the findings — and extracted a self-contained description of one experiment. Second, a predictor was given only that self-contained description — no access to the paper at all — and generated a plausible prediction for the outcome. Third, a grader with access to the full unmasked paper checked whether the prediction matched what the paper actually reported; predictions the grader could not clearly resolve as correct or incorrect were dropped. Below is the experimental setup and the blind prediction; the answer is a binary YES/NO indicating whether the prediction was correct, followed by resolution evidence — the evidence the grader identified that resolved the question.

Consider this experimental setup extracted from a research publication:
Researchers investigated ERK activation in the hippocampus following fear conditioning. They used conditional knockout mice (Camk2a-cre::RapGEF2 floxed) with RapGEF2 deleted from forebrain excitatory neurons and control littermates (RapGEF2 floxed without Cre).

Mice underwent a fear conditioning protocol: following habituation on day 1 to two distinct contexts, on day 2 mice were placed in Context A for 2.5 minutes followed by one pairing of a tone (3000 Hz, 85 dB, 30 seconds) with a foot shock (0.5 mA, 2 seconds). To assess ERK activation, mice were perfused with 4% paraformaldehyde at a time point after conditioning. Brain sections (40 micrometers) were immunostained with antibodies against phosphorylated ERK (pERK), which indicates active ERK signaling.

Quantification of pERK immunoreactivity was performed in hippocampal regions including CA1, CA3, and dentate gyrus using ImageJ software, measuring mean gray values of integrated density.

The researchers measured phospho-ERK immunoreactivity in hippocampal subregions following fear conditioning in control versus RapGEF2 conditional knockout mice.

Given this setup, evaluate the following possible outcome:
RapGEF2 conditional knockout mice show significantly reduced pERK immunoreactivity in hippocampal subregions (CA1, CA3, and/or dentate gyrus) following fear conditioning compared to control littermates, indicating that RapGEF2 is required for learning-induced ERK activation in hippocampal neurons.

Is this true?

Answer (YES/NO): YES